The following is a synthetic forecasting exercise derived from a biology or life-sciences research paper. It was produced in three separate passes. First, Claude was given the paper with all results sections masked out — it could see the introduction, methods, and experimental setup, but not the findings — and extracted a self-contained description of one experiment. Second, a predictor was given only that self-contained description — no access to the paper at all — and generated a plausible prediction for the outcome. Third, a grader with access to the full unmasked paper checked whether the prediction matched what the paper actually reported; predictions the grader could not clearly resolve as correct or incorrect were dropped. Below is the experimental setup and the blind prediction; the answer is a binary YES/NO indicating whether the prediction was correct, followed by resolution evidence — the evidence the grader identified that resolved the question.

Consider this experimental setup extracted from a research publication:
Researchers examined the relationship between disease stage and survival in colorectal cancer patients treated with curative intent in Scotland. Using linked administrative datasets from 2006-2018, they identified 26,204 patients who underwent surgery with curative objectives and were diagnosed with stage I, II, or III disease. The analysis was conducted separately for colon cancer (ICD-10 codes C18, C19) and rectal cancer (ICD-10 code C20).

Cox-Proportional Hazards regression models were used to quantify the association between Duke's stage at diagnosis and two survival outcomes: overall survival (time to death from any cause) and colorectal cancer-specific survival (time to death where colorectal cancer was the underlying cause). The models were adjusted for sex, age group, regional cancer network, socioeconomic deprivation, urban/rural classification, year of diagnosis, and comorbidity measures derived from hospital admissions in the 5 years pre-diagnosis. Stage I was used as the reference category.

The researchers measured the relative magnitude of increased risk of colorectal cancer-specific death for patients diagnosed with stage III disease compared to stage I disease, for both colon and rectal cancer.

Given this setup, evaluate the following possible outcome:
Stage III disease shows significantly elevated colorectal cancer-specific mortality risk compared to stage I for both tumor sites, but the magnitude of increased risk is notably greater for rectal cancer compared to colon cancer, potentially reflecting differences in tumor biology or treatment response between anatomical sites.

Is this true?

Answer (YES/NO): NO